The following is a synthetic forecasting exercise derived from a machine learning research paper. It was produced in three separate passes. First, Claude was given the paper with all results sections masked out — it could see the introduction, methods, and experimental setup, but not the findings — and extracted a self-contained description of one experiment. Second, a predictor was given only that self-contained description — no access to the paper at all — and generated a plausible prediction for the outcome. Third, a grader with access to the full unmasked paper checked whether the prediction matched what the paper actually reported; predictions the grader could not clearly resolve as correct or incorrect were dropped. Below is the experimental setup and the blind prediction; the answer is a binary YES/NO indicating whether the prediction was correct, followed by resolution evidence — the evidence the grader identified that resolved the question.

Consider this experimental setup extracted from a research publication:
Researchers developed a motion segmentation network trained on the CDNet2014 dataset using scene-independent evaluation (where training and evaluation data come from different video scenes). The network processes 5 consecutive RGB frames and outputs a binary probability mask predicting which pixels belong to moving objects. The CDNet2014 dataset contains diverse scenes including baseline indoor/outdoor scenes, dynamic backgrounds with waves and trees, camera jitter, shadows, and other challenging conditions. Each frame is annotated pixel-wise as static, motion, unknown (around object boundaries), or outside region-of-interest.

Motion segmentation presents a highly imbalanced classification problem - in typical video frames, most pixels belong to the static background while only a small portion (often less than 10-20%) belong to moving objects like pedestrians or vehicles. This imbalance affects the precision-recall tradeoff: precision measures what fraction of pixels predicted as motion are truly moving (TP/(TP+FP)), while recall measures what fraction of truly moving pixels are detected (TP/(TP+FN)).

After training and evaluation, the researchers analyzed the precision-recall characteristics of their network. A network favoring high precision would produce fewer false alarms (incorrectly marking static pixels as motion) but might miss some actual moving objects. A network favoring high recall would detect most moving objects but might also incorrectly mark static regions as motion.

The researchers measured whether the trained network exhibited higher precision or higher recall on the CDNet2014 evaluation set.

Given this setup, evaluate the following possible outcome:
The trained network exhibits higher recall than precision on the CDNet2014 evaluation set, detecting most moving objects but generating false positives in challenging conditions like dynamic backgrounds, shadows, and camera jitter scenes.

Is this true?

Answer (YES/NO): NO